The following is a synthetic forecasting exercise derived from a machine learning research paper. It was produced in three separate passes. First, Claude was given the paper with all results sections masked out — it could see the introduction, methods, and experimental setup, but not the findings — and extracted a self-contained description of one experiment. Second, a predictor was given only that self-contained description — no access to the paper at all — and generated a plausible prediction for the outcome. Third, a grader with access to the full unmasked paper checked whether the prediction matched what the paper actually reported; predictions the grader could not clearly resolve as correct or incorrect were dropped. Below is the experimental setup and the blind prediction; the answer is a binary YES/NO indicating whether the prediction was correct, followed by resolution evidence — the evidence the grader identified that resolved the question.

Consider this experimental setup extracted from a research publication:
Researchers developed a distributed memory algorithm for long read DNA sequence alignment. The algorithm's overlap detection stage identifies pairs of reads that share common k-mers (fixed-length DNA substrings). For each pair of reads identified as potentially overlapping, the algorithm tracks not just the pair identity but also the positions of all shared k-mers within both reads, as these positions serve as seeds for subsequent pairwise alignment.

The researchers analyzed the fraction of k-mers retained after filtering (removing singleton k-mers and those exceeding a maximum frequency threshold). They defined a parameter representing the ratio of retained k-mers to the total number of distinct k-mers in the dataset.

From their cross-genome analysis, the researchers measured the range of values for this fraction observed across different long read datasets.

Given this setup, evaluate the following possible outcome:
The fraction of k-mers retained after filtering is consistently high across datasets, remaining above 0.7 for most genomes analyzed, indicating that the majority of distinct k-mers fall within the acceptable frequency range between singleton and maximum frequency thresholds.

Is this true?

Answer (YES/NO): NO